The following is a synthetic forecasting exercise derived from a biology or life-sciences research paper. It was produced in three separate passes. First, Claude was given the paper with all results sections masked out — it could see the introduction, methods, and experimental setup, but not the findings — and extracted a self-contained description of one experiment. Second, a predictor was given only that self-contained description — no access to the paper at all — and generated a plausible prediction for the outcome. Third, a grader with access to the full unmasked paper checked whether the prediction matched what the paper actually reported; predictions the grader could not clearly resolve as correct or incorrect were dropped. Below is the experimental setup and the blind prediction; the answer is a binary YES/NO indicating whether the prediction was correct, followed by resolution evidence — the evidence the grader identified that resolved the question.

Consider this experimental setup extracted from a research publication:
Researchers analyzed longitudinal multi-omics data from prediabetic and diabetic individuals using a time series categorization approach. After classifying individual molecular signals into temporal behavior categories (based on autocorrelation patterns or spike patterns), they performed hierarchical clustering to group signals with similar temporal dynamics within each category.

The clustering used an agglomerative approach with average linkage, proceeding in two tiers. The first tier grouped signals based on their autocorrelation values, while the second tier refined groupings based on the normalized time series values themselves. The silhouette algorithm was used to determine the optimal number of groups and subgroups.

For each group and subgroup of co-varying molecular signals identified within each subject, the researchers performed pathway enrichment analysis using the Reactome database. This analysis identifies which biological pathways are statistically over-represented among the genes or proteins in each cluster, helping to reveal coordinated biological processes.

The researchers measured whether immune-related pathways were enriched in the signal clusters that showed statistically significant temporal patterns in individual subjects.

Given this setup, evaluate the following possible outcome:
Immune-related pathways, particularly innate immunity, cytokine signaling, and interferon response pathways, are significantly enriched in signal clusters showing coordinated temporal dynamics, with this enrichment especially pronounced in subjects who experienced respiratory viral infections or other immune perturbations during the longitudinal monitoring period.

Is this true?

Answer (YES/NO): YES